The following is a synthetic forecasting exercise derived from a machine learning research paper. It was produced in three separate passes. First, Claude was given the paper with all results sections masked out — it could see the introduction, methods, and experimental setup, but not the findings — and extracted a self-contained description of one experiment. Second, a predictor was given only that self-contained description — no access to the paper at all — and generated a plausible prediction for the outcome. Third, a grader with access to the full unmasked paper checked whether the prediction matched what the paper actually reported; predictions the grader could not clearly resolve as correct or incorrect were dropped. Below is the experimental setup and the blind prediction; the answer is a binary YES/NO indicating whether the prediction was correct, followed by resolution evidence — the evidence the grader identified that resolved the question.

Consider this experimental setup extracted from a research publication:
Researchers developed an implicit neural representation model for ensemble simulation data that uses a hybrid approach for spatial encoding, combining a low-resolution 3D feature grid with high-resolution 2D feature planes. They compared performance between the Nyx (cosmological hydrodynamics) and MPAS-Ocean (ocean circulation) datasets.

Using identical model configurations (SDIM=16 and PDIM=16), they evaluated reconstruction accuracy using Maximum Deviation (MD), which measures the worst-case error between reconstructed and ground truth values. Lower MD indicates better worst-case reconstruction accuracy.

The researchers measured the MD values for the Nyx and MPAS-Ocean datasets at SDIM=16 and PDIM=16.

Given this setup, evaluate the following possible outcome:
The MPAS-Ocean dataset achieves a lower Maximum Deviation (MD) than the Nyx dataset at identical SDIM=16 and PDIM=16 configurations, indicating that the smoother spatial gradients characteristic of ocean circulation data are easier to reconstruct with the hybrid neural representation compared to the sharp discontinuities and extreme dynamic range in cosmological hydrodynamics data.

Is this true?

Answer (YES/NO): NO